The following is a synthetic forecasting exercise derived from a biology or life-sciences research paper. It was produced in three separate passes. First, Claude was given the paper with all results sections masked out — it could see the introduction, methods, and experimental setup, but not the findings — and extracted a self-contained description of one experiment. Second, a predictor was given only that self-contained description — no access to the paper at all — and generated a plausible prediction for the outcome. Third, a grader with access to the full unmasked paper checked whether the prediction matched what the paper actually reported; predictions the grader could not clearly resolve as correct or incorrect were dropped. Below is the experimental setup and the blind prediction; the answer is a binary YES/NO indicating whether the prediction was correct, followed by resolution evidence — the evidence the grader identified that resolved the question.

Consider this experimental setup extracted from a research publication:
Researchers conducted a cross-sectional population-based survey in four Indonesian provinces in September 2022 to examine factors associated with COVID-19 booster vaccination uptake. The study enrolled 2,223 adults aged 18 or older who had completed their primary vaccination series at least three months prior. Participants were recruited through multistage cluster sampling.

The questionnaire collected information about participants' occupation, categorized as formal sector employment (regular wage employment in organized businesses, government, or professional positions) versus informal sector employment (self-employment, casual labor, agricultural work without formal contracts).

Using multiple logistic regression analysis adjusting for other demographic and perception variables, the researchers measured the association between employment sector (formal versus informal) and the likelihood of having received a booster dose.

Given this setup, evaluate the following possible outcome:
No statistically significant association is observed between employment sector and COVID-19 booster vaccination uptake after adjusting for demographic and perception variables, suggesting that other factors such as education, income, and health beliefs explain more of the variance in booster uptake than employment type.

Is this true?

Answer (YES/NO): NO